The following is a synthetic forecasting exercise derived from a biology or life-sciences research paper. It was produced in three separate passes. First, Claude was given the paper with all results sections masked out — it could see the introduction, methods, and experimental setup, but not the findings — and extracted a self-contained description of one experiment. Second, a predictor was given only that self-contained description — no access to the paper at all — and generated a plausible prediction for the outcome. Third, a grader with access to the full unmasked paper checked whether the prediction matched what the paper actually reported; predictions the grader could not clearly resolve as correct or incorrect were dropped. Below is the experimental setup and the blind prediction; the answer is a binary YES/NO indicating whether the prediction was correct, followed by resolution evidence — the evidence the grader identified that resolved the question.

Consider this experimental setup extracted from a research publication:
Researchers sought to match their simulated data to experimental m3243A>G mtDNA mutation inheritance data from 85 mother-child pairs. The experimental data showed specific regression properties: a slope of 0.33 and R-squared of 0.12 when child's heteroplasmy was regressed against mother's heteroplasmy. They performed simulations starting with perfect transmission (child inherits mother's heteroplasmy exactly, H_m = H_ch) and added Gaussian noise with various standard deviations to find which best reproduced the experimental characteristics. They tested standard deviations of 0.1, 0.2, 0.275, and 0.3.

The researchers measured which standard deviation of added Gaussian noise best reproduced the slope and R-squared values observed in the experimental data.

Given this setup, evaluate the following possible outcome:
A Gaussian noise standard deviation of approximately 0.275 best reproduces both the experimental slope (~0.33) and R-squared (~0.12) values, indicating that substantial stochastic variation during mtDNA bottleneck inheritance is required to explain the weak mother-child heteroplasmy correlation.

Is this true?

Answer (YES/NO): YES